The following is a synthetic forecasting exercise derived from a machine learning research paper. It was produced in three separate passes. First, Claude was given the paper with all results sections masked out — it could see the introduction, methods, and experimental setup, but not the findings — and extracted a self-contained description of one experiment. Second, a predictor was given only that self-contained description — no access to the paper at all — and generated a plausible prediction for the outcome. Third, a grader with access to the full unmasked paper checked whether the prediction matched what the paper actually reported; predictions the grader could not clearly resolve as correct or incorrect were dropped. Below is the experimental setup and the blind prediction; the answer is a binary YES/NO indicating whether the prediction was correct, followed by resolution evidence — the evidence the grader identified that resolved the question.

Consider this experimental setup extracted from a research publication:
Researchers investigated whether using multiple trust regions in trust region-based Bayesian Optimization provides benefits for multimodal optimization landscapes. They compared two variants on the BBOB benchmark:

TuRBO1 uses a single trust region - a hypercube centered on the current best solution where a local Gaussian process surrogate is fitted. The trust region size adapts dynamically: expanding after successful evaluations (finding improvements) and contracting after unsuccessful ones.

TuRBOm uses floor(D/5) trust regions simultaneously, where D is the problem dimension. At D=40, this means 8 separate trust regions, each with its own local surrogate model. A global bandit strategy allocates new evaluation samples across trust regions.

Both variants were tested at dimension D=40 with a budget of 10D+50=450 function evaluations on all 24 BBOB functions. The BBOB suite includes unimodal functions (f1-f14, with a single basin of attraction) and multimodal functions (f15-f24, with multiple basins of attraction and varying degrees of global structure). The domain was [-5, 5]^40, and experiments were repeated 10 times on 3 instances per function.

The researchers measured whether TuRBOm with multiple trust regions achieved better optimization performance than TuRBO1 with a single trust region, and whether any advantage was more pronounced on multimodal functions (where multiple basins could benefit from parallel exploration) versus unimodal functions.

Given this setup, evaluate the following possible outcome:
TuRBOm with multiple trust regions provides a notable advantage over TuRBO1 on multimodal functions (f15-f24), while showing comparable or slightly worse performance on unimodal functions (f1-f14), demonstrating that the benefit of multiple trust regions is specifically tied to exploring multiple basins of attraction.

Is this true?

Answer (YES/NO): NO